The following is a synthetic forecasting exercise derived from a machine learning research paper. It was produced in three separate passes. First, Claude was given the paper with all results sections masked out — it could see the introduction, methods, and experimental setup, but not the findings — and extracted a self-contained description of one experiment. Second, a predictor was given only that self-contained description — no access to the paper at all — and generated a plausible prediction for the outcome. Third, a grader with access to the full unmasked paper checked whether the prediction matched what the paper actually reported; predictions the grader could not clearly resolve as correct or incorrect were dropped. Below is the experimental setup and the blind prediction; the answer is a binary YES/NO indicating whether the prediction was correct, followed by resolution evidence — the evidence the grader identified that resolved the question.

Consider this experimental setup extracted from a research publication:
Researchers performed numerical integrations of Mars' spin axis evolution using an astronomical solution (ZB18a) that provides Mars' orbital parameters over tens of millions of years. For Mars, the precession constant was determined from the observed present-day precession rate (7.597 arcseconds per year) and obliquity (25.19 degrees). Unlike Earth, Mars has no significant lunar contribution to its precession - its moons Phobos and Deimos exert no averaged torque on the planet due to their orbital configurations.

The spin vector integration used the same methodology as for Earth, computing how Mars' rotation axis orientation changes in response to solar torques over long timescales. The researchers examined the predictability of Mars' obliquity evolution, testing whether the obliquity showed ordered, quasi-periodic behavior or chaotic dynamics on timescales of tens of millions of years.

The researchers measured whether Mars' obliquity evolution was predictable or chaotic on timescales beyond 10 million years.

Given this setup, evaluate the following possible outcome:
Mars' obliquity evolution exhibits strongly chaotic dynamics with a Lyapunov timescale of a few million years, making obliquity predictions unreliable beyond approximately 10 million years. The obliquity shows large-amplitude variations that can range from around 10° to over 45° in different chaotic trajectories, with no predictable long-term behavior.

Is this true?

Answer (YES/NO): NO